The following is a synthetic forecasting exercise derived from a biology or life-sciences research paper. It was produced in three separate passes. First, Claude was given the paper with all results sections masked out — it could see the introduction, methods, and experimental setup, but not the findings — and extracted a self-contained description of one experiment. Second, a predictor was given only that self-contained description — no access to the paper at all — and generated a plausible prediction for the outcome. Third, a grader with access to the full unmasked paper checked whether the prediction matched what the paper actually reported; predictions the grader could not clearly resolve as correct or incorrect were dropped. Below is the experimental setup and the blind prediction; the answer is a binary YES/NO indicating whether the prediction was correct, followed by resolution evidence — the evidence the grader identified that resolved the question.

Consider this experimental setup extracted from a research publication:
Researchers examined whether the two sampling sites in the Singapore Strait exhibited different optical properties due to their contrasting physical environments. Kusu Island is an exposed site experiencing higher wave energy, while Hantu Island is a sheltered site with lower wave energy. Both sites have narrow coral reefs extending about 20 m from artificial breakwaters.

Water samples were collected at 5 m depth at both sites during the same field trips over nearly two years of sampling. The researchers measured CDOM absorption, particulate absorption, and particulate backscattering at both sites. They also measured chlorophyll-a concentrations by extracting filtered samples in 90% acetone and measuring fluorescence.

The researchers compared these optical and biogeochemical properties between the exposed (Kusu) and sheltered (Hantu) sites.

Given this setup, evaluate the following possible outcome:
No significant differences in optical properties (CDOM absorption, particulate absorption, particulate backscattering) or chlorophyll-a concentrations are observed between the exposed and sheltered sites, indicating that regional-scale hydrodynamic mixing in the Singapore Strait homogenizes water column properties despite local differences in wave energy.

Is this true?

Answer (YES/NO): NO